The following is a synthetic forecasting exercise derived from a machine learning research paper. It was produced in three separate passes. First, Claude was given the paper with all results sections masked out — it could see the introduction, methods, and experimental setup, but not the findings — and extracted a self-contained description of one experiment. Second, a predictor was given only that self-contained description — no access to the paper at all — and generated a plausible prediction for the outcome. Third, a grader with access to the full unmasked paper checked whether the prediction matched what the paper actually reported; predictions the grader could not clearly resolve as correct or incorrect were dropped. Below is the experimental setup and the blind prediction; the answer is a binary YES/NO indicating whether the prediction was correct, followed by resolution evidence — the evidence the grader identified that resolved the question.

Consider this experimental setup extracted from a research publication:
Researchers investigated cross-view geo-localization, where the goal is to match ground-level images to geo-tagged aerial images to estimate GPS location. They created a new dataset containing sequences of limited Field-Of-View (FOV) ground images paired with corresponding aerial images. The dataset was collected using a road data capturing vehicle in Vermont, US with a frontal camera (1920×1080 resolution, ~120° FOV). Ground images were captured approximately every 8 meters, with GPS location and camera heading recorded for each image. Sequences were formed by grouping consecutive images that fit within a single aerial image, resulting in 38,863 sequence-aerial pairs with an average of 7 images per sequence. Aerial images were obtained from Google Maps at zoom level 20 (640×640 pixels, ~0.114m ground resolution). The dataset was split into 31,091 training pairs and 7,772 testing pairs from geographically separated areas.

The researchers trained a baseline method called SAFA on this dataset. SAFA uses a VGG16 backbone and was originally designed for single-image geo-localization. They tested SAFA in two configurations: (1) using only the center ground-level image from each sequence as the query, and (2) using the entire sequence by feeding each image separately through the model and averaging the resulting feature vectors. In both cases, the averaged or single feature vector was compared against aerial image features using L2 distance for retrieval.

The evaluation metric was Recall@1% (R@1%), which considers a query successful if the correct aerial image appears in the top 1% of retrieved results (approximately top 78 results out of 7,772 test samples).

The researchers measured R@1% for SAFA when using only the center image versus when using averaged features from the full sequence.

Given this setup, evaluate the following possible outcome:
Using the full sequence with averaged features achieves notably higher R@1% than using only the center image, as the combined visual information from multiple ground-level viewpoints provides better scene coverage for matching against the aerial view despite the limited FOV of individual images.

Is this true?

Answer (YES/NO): NO